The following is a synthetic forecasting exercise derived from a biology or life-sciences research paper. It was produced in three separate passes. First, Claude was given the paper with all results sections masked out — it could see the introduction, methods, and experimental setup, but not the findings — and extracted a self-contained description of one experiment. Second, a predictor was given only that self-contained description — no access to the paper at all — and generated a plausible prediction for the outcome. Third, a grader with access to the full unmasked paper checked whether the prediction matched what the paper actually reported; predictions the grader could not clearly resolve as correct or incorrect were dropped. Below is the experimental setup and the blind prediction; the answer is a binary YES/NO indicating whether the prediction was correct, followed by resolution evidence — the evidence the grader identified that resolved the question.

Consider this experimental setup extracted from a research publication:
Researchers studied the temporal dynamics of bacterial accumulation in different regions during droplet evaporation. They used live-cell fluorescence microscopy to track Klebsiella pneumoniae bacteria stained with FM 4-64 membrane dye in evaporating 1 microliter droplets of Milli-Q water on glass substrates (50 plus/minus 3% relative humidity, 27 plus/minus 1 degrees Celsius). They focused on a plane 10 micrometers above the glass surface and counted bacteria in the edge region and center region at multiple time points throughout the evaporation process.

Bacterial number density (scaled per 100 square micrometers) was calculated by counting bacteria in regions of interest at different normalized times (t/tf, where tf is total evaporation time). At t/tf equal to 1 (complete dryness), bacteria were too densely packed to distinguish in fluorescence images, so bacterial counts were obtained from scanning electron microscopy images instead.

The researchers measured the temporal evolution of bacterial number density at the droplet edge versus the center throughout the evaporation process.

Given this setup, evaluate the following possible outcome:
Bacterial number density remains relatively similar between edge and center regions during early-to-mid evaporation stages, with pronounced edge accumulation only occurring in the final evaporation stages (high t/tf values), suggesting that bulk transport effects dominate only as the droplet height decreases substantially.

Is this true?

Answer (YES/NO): NO